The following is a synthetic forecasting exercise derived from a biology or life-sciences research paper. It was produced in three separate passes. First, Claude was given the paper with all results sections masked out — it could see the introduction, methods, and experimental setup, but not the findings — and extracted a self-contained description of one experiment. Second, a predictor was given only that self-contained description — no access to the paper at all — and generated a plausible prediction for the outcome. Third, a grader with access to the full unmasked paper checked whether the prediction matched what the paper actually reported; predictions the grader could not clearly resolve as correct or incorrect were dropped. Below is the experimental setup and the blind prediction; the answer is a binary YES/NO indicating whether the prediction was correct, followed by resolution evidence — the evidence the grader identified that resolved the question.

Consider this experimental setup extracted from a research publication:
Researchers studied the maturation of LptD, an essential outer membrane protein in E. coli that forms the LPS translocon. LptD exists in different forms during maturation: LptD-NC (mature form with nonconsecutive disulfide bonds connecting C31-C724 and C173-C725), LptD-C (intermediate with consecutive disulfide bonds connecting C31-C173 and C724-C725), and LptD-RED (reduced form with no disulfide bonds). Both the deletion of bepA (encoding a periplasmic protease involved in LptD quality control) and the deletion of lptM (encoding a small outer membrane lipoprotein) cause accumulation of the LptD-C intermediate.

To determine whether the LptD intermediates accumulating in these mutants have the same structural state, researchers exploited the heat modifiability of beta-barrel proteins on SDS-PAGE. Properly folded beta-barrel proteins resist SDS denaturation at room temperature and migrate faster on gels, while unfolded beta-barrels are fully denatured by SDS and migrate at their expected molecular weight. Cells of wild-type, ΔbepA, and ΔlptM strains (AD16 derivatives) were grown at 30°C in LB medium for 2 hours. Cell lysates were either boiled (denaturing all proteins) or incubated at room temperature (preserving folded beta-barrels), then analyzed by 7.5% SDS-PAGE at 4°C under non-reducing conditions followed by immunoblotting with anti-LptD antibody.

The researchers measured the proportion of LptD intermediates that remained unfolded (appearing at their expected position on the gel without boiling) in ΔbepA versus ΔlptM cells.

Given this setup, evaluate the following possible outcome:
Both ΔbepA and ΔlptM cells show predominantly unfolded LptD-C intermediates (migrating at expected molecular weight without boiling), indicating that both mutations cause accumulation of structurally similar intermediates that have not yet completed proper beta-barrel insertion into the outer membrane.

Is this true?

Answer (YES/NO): NO